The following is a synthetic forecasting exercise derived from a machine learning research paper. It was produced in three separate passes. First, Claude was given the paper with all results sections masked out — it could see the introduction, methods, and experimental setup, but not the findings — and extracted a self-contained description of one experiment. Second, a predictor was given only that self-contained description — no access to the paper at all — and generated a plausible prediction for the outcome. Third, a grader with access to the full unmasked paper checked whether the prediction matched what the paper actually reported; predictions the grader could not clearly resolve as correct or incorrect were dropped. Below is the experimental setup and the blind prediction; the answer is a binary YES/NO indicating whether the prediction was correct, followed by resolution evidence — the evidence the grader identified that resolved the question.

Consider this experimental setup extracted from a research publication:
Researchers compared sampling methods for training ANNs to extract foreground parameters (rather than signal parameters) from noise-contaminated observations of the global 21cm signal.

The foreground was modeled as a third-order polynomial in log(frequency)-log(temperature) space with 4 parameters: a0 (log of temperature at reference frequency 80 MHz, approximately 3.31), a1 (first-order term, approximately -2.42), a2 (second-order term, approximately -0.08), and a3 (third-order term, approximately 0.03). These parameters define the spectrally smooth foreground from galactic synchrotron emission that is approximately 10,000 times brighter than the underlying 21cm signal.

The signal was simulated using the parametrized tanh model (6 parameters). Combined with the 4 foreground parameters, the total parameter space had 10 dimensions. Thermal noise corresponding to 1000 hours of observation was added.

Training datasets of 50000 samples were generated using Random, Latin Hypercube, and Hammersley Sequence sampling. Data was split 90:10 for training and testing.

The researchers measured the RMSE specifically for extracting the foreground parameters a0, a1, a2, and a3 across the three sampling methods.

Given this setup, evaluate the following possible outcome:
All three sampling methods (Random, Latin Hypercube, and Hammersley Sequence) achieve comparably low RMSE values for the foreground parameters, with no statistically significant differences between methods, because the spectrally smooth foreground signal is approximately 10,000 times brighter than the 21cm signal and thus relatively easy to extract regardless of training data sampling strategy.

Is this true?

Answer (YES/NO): NO